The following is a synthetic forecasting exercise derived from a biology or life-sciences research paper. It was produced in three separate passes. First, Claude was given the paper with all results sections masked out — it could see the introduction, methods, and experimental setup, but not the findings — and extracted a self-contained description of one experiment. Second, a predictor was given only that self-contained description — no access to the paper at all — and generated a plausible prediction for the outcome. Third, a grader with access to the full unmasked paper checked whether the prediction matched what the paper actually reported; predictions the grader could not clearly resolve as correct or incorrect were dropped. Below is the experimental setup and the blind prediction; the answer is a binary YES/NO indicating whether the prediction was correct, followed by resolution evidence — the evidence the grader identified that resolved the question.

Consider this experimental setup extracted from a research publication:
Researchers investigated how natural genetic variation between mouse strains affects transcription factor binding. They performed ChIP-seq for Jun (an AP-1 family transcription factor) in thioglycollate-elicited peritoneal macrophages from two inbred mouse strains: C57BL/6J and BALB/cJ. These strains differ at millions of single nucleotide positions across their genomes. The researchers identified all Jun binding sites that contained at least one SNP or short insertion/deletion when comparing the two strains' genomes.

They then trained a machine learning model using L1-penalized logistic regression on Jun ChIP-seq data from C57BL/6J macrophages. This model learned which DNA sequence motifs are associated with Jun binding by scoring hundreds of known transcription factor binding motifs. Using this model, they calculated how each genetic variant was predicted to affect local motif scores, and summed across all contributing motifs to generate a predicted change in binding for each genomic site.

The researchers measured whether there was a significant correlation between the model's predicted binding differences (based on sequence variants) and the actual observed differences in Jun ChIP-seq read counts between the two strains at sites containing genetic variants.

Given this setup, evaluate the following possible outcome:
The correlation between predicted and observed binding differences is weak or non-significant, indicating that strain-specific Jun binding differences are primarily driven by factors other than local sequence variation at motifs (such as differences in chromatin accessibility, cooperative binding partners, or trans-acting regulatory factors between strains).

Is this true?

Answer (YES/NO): NO